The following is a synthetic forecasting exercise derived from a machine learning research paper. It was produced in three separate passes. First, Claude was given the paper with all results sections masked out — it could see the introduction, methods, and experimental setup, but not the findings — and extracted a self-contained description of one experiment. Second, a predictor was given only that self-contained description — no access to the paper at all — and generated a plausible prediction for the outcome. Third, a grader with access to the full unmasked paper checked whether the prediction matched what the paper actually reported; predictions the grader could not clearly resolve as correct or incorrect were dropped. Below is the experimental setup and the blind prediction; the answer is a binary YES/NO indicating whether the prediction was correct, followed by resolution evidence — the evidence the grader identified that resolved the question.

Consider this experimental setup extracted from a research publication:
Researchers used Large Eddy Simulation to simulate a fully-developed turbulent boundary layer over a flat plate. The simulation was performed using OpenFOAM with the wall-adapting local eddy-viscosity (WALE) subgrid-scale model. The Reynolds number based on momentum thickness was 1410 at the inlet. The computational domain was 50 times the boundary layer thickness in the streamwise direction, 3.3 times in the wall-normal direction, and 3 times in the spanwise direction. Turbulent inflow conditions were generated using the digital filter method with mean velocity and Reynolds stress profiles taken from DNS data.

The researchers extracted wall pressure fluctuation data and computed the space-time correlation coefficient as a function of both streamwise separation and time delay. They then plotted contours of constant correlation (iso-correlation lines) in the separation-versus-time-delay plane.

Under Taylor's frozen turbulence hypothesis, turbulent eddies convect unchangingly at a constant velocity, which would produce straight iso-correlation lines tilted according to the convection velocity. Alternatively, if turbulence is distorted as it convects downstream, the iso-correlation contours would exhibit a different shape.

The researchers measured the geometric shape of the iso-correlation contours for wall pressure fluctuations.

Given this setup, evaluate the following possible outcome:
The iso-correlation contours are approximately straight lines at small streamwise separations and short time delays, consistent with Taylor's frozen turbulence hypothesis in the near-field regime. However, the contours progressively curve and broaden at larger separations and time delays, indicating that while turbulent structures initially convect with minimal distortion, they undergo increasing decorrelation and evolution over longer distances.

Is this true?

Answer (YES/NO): NO